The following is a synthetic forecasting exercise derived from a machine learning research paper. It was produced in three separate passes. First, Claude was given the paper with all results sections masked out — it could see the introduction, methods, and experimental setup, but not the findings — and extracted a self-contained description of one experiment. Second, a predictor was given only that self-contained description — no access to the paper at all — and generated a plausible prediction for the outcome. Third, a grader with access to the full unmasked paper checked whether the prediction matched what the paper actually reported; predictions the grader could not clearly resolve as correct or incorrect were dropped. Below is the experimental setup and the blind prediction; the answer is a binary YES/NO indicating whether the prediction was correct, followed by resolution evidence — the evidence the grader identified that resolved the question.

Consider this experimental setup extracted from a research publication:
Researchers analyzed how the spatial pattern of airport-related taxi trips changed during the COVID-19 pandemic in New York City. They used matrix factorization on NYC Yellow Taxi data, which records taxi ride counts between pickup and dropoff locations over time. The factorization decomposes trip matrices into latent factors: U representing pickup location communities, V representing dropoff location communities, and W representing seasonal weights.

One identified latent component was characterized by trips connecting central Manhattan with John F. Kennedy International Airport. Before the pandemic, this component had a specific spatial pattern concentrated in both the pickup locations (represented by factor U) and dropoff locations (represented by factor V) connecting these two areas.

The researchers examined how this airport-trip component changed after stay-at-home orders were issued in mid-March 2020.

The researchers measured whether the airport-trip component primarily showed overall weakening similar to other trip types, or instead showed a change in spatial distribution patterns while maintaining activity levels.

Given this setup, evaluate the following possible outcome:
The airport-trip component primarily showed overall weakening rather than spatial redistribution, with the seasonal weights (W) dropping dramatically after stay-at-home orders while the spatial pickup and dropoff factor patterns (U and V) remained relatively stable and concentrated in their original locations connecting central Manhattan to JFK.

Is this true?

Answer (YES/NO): NO